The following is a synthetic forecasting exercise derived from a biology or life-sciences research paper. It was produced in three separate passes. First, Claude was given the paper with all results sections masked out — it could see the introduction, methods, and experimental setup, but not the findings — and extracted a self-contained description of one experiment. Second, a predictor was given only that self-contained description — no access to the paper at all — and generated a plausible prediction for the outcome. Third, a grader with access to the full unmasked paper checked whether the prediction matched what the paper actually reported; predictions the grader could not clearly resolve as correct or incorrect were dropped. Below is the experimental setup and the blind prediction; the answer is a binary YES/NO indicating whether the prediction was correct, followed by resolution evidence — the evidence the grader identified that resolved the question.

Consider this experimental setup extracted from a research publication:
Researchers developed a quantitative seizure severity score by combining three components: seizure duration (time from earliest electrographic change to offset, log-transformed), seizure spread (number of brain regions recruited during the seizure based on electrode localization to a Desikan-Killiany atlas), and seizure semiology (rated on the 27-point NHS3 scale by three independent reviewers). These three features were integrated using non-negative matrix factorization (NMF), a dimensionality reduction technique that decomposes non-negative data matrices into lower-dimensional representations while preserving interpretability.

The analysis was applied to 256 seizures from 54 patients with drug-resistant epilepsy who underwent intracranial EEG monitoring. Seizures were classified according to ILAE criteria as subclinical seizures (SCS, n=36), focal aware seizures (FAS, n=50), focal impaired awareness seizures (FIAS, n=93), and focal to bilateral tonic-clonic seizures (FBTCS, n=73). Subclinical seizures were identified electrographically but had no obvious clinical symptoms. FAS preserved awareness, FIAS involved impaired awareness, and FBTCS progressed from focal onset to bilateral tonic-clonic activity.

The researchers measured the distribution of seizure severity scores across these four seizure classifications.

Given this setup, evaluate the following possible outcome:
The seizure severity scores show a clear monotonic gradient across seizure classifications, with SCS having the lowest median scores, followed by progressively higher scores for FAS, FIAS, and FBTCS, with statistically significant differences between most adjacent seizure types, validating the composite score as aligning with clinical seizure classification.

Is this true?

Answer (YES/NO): YES